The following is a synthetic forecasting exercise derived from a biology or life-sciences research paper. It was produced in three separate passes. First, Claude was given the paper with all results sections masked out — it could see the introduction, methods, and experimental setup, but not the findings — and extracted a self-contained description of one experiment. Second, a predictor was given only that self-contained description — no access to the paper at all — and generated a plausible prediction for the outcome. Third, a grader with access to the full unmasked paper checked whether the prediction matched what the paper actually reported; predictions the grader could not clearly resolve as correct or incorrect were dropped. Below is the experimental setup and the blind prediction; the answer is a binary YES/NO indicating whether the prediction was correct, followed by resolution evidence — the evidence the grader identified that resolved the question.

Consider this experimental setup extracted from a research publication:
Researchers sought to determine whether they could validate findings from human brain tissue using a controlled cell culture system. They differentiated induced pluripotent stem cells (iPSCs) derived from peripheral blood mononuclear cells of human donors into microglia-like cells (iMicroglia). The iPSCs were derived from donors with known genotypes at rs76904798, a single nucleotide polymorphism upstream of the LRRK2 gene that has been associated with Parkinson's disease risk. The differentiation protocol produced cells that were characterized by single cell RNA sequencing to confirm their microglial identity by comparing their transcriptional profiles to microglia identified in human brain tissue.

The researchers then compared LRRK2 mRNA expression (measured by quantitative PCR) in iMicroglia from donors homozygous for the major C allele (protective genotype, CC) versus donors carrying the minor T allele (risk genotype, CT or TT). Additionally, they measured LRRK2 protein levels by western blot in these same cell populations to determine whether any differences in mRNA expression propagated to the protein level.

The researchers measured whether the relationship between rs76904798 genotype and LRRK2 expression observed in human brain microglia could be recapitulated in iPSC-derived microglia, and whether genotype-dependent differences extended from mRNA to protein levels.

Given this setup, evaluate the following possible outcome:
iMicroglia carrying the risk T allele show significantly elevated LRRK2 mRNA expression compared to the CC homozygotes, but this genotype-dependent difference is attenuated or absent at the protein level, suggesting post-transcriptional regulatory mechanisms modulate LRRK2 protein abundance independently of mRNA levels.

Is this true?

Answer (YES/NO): NO